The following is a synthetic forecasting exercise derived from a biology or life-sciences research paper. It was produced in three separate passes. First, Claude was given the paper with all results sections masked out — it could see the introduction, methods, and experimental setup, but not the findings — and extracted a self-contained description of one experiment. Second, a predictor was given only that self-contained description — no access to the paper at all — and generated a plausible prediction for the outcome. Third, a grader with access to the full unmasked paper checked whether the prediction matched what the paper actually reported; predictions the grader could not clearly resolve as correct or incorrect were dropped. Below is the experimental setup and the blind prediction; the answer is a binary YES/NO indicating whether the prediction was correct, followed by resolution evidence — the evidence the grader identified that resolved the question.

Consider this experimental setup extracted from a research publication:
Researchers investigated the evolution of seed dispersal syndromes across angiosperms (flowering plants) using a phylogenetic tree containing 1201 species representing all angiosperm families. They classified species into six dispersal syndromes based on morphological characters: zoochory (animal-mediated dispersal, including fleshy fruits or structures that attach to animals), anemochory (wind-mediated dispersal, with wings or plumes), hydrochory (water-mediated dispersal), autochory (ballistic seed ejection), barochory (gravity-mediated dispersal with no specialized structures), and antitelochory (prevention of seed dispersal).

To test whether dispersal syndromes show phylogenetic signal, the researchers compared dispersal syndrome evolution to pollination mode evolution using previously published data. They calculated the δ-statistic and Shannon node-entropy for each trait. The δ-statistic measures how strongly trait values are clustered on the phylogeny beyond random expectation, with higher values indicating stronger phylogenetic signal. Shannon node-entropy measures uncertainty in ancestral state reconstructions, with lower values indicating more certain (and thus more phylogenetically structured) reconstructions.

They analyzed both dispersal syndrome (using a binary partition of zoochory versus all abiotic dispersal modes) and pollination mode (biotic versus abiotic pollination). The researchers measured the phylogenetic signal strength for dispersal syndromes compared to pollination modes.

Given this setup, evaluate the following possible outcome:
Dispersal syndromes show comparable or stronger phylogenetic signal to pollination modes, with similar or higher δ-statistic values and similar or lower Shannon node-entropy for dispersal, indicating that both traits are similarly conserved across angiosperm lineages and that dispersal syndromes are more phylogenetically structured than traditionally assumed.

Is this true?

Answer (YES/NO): NO